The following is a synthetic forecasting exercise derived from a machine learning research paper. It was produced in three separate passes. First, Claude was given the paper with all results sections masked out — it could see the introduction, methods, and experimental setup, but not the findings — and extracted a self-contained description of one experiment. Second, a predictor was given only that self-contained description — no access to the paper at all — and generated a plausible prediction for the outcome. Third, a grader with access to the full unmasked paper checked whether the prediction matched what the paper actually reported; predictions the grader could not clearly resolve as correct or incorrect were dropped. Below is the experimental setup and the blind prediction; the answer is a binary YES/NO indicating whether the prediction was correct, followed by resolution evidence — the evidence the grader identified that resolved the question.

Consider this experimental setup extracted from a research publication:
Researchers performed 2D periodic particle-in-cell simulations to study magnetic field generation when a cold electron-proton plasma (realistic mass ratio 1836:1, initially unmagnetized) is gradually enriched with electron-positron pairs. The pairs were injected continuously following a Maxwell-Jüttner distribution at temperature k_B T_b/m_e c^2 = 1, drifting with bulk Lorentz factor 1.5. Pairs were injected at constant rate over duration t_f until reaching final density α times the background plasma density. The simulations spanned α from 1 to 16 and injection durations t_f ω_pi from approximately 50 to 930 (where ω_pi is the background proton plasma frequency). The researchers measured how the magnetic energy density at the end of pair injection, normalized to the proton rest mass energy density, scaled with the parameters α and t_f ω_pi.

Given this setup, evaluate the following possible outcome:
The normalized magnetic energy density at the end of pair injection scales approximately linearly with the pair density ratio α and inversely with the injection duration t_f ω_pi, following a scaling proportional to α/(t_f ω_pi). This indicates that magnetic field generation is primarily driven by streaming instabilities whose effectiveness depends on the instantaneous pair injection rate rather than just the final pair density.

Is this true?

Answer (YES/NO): NO